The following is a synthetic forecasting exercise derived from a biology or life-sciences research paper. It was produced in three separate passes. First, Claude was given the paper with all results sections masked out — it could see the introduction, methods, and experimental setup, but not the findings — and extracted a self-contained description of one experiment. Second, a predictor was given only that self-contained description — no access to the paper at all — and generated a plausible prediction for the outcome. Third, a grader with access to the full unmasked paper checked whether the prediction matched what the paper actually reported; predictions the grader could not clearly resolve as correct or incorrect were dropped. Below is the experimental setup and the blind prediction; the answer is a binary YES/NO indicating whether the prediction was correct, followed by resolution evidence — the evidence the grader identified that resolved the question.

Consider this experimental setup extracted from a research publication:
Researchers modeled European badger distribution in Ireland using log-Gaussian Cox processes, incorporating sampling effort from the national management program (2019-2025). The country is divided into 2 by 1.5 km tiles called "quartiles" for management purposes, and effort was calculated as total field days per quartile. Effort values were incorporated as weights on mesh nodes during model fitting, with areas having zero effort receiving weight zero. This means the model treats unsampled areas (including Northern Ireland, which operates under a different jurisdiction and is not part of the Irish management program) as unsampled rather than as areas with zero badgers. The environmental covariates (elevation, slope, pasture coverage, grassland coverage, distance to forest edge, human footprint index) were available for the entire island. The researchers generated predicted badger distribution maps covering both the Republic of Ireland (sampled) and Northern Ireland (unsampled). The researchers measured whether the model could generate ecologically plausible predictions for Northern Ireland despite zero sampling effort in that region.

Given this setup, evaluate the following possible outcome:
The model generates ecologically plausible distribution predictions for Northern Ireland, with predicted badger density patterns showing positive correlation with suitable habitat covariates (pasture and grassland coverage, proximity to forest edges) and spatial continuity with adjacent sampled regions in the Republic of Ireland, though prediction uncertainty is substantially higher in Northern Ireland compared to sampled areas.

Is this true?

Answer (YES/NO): NO